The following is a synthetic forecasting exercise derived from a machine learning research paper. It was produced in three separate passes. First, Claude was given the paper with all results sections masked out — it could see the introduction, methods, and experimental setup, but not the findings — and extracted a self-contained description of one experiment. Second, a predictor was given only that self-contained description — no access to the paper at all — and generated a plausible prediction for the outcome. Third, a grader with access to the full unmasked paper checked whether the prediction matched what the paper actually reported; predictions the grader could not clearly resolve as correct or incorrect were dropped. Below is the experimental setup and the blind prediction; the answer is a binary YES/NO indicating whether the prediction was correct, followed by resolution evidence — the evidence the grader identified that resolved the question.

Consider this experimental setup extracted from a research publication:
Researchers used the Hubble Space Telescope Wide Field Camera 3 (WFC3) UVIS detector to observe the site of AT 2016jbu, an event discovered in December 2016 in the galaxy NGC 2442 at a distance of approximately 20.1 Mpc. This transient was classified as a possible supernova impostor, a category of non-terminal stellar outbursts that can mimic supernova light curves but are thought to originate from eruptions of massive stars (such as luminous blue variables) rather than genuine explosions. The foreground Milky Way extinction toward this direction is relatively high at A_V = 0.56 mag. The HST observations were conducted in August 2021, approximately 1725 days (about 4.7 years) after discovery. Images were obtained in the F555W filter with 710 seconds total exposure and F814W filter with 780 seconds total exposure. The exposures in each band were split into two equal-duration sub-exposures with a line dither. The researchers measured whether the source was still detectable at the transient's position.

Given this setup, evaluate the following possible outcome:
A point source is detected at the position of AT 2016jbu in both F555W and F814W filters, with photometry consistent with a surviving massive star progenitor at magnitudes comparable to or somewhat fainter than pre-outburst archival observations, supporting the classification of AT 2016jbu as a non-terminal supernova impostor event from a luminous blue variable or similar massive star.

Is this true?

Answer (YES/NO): NO